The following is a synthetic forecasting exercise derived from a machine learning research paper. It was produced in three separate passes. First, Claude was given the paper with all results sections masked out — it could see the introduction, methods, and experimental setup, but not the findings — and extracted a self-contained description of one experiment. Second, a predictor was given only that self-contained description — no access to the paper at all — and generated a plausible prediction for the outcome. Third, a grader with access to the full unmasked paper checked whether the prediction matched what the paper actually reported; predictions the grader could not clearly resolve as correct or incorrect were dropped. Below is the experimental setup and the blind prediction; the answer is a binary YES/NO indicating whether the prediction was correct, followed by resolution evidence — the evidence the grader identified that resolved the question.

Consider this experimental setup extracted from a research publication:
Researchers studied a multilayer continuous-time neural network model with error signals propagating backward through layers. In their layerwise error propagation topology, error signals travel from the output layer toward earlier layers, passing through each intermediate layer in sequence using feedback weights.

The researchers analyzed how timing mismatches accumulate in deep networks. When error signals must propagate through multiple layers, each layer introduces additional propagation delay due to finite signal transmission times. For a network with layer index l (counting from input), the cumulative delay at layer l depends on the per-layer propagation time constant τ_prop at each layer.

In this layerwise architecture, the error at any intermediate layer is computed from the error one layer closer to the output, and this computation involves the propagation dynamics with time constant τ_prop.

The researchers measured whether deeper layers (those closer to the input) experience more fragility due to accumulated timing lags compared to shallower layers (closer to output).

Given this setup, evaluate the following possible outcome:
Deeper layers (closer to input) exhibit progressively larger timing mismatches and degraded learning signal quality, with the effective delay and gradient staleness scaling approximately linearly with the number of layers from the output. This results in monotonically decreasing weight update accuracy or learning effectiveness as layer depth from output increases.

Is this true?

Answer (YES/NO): YES